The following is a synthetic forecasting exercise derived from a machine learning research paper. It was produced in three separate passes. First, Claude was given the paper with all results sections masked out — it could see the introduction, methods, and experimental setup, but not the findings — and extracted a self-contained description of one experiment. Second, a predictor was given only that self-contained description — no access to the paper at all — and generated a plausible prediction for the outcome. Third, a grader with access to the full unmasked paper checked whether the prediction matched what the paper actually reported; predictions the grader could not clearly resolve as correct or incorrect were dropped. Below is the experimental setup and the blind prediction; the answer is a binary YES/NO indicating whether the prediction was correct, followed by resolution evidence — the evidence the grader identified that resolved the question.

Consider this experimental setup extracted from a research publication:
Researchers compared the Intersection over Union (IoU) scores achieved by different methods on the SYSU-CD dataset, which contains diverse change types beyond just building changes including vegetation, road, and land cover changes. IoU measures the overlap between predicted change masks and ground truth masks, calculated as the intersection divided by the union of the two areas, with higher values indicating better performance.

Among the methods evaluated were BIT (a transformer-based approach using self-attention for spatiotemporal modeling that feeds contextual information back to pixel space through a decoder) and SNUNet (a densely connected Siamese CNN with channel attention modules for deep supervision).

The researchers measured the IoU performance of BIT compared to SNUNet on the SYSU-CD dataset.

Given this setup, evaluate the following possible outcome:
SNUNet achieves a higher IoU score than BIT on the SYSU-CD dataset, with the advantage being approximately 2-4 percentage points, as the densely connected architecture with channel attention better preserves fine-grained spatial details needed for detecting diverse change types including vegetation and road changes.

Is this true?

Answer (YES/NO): NO